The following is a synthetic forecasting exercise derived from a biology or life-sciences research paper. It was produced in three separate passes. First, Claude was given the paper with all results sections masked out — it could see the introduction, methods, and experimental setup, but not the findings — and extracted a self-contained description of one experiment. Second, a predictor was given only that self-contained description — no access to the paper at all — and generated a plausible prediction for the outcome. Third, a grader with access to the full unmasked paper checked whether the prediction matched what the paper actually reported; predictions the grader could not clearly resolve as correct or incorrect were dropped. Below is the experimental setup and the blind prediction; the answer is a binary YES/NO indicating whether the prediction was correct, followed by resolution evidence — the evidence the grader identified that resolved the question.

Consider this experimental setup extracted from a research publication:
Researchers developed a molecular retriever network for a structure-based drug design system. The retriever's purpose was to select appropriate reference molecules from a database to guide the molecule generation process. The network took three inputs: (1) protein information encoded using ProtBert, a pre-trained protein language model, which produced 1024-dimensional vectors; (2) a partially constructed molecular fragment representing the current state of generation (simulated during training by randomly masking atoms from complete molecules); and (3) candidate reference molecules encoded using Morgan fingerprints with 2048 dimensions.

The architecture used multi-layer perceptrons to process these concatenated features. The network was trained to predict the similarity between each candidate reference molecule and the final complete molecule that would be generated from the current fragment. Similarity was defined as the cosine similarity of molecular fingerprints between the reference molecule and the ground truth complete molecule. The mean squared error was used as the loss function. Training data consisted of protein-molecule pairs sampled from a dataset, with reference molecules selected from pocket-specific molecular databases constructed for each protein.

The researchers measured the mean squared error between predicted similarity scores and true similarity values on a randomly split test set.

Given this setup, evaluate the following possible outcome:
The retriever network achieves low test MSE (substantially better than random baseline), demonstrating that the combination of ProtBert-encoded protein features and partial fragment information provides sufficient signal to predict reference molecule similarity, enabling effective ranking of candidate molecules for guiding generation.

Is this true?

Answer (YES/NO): NO